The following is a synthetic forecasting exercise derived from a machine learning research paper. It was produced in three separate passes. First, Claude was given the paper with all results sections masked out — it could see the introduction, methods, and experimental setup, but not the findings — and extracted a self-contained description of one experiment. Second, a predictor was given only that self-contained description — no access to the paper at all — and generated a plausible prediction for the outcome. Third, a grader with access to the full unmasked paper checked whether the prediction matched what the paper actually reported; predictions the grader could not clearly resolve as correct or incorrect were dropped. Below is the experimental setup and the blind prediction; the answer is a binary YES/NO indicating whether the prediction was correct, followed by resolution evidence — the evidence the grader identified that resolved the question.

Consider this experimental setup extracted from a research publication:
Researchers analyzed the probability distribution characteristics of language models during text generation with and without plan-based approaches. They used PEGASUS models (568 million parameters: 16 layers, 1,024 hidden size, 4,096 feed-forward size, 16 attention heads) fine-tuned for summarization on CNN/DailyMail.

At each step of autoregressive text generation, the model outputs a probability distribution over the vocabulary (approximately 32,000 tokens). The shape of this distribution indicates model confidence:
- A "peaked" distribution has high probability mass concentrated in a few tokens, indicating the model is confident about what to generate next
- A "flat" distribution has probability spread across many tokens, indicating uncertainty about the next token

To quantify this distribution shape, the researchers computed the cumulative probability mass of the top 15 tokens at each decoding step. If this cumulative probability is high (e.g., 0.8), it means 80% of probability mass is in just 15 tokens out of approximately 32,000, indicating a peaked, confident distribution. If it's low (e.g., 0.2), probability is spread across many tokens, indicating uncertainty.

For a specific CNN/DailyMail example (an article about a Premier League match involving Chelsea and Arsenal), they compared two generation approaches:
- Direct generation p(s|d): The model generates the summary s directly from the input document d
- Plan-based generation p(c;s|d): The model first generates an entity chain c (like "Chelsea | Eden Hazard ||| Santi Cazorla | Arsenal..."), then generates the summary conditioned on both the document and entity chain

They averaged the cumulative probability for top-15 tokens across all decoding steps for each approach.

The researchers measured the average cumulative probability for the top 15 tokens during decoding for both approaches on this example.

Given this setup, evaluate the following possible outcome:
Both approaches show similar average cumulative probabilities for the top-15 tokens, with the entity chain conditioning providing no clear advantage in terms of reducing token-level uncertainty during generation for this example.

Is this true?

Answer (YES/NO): NO